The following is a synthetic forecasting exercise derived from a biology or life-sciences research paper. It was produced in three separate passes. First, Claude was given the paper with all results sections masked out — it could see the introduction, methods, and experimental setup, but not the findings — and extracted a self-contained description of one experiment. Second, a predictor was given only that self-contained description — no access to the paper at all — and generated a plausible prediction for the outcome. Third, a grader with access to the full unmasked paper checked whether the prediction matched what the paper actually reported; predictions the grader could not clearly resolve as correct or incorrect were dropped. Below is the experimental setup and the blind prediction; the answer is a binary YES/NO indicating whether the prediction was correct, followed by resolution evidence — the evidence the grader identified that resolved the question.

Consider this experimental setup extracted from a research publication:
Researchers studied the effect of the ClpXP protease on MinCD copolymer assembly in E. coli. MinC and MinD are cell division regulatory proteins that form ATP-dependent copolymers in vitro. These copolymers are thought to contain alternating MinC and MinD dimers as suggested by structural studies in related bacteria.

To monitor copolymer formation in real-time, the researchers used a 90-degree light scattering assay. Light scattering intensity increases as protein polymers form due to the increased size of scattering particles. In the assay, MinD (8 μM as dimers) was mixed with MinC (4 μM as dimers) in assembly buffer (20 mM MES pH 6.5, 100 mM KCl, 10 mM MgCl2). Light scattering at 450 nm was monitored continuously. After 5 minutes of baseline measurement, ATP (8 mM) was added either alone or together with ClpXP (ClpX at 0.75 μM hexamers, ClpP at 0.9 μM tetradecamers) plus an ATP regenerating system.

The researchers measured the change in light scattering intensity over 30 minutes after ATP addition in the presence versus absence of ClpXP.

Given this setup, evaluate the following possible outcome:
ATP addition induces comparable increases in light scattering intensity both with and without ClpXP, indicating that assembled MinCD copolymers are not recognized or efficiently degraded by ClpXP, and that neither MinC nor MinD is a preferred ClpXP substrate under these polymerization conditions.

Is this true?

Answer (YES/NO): NO